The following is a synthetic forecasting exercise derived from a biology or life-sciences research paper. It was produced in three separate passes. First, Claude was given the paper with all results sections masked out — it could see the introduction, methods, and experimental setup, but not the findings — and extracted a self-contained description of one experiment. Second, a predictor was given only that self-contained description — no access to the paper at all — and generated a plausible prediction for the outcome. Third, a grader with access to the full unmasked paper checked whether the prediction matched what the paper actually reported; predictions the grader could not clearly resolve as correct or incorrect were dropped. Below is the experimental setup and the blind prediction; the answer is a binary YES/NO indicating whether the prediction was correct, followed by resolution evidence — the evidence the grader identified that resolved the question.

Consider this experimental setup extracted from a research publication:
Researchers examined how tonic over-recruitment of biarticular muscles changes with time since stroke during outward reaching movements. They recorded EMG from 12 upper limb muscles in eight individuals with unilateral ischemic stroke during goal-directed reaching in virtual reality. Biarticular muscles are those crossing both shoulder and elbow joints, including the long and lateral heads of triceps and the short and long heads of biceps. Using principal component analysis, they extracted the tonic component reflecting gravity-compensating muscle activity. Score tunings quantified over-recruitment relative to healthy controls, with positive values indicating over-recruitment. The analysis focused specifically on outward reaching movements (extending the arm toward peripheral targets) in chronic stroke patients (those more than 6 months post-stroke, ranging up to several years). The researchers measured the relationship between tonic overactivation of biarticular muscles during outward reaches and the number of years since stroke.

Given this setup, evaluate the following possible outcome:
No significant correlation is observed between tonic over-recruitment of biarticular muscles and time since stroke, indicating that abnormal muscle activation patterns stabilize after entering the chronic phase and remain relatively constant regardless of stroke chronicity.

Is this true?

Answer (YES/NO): NO